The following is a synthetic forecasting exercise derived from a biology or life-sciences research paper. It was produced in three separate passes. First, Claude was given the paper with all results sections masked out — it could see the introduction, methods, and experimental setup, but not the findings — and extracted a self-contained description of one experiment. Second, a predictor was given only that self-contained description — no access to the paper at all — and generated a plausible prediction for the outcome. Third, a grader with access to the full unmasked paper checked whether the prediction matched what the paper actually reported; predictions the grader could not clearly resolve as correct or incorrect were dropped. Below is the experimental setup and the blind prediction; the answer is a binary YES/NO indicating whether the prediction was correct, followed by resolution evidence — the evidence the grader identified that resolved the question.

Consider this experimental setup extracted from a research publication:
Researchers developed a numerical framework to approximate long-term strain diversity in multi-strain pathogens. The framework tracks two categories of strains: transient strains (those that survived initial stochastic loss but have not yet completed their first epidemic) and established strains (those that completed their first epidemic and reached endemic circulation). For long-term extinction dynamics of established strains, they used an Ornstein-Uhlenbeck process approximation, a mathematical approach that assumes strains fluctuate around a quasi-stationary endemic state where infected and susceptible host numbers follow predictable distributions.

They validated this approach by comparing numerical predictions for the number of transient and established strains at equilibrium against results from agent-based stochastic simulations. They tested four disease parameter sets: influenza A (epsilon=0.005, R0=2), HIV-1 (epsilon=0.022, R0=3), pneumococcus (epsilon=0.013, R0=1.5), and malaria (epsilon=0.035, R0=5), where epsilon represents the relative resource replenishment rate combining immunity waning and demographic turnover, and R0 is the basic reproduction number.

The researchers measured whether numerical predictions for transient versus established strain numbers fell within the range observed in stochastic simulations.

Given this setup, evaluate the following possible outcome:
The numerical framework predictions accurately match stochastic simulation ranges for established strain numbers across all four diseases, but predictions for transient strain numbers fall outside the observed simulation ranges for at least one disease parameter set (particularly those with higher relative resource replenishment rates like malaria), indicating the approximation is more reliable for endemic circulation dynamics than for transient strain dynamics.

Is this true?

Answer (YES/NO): NO